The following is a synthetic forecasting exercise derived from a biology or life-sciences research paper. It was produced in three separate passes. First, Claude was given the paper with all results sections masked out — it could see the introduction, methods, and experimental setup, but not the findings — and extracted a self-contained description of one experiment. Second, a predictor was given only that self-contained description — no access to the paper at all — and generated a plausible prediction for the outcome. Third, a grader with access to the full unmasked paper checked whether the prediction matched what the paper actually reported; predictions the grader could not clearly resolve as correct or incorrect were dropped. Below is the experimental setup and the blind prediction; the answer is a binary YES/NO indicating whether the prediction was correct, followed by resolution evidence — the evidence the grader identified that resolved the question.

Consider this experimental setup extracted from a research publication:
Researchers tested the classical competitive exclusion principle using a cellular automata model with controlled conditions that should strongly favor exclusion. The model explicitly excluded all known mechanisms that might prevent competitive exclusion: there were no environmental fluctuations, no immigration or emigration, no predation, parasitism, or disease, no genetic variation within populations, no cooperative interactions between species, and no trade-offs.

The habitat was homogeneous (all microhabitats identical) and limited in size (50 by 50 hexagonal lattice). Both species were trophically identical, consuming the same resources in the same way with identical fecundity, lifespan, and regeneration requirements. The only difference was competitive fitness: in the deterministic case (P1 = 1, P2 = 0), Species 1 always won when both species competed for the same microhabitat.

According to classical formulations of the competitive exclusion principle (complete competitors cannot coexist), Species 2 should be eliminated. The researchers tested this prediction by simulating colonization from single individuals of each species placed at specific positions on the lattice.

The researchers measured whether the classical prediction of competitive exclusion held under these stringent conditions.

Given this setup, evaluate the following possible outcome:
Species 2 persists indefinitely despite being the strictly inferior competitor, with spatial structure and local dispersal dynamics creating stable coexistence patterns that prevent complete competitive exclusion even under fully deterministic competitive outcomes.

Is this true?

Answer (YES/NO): NO